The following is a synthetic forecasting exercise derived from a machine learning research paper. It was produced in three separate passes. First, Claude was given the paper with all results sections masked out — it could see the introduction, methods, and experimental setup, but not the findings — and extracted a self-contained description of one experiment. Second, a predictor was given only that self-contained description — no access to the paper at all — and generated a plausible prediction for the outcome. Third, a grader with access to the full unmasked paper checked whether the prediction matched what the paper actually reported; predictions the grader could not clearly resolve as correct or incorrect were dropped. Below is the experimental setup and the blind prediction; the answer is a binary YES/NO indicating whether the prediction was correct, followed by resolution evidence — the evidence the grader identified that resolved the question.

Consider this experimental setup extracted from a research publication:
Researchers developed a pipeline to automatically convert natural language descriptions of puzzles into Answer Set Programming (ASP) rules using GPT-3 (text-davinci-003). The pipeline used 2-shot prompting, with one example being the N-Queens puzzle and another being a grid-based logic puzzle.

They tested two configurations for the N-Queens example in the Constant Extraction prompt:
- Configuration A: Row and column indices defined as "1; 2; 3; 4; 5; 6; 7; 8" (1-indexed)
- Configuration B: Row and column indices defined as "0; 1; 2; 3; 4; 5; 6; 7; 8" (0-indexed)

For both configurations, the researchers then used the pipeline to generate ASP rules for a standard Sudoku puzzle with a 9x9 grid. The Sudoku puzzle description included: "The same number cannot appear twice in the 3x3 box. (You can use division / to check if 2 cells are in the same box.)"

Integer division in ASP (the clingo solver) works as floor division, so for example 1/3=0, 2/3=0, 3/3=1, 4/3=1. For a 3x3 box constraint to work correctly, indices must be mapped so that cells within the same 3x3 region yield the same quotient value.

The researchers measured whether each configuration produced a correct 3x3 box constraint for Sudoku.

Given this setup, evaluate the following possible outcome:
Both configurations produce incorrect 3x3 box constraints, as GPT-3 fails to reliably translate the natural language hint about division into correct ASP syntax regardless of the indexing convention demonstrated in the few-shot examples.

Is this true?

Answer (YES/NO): NO